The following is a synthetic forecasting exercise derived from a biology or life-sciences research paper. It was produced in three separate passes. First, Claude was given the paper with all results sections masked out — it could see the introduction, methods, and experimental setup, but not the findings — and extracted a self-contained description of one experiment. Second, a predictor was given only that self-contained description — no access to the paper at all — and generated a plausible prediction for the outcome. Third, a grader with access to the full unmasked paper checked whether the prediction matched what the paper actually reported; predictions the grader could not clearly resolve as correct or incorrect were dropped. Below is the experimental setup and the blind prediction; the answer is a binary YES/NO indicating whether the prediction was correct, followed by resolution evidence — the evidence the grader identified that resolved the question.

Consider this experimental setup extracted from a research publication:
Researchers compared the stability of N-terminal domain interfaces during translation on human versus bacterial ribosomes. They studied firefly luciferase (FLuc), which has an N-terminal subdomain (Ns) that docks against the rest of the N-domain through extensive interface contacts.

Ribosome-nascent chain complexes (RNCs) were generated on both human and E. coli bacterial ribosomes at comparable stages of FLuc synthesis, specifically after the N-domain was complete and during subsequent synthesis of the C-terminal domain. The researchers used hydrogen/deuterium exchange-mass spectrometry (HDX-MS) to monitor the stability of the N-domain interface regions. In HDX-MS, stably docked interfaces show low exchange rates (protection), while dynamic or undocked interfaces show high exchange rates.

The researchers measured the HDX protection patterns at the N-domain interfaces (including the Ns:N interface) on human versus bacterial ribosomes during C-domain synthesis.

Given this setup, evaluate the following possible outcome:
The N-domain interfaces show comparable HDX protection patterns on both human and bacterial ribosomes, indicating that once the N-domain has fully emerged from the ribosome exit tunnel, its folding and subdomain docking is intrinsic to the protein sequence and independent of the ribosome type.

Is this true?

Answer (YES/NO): NO